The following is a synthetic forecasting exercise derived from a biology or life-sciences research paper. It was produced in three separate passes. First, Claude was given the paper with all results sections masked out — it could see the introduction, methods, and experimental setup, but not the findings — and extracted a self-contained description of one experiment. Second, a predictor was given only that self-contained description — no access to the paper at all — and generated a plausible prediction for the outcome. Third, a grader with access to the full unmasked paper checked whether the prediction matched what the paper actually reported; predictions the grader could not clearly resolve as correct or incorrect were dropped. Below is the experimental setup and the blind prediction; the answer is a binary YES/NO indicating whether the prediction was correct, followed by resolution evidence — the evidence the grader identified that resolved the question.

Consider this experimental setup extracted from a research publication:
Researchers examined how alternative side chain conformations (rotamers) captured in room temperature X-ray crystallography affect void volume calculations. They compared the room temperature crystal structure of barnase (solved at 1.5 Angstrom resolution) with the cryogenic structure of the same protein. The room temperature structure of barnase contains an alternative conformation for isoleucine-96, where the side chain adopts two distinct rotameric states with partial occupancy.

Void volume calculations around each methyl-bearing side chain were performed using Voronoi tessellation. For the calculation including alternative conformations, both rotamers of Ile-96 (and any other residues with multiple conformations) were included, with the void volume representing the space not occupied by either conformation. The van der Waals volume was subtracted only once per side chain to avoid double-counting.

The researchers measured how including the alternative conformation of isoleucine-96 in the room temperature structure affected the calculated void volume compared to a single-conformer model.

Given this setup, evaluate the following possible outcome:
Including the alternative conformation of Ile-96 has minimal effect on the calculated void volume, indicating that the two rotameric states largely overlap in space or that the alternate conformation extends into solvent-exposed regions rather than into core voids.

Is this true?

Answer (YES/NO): NO